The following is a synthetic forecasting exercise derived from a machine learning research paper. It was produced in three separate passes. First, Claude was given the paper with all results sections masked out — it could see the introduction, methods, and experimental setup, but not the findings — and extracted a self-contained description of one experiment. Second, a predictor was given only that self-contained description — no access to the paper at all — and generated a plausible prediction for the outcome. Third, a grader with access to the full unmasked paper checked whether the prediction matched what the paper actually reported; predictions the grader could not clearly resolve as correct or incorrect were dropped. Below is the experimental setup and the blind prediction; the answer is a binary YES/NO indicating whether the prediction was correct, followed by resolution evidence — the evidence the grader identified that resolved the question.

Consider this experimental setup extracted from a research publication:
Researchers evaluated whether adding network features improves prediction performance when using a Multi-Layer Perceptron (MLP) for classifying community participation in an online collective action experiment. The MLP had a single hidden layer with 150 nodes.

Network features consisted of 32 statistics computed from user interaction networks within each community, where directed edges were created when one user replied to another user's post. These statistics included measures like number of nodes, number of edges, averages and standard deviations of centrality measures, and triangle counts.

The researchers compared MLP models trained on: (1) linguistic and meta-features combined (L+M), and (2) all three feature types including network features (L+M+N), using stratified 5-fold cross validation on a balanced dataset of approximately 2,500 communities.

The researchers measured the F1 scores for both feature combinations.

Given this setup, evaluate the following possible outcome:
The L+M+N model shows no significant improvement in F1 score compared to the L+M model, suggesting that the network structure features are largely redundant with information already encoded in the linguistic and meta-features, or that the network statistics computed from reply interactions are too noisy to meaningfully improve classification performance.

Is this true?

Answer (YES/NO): YES